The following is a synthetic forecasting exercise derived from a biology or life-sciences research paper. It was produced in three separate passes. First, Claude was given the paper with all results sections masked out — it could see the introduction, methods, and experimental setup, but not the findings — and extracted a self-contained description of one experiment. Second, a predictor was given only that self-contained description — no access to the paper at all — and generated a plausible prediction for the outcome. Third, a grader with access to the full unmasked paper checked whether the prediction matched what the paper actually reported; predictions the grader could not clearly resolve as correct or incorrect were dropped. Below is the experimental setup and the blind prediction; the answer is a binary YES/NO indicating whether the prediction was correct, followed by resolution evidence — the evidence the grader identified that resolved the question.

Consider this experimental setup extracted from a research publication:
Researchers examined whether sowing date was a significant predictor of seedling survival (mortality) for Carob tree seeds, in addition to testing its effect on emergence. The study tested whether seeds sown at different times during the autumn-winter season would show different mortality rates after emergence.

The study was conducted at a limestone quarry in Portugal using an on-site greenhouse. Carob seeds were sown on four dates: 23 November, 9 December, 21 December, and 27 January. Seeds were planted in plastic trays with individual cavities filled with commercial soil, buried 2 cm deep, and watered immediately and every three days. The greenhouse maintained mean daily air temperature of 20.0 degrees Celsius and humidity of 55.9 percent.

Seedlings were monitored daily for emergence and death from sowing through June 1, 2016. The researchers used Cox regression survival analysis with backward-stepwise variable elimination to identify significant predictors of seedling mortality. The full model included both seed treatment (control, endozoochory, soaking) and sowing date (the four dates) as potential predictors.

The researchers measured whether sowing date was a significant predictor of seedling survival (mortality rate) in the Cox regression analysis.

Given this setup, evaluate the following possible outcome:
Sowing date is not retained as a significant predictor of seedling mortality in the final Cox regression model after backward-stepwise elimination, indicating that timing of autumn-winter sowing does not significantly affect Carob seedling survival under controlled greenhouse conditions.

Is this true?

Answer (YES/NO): YES